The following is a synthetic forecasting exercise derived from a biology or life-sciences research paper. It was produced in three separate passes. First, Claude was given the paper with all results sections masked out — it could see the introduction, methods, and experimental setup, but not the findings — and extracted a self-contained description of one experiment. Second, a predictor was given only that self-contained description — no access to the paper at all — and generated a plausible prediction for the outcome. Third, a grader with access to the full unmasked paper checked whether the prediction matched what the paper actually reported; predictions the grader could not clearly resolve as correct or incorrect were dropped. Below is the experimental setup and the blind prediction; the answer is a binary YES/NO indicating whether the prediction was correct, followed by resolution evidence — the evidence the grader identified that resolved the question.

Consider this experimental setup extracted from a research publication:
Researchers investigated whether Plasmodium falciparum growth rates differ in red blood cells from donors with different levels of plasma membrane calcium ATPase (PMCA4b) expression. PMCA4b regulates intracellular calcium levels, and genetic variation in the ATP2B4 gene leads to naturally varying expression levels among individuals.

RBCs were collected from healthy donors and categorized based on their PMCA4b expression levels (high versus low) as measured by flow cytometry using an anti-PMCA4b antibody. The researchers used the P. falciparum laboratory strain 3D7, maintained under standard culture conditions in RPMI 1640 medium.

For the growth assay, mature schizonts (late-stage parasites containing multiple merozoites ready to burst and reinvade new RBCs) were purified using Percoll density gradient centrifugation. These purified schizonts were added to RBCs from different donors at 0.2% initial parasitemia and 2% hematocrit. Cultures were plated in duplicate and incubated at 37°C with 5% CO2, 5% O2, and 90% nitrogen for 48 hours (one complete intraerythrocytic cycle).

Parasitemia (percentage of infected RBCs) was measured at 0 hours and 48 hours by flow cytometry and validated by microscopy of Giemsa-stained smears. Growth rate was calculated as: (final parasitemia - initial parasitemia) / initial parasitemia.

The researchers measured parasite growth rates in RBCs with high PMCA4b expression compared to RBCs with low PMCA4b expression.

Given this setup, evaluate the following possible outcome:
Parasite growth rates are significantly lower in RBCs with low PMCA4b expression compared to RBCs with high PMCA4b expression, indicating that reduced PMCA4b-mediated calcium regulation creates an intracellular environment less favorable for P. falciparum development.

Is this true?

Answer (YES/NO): YES